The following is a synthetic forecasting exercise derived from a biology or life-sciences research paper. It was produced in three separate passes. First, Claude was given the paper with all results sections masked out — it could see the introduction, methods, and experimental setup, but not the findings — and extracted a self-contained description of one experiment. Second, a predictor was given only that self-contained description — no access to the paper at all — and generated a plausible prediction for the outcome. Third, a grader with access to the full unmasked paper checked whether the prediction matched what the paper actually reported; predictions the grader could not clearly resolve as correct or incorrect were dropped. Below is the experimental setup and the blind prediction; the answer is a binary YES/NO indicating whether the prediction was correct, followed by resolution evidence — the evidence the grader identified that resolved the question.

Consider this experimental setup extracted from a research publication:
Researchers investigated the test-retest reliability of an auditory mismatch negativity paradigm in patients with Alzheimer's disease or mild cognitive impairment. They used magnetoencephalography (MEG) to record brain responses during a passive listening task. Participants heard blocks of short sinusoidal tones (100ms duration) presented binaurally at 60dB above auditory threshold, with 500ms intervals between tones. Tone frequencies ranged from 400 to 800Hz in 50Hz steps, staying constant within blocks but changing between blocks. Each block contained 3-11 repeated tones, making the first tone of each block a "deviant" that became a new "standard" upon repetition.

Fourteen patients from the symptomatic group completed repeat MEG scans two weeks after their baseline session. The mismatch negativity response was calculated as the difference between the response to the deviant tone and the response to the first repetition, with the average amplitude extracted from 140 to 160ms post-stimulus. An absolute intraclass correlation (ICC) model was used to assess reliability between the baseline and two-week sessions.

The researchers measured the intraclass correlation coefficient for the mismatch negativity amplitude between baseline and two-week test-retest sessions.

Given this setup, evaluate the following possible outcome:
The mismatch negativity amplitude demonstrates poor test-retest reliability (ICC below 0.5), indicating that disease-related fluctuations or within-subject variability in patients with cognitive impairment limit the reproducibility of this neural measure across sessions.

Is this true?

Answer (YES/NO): NO